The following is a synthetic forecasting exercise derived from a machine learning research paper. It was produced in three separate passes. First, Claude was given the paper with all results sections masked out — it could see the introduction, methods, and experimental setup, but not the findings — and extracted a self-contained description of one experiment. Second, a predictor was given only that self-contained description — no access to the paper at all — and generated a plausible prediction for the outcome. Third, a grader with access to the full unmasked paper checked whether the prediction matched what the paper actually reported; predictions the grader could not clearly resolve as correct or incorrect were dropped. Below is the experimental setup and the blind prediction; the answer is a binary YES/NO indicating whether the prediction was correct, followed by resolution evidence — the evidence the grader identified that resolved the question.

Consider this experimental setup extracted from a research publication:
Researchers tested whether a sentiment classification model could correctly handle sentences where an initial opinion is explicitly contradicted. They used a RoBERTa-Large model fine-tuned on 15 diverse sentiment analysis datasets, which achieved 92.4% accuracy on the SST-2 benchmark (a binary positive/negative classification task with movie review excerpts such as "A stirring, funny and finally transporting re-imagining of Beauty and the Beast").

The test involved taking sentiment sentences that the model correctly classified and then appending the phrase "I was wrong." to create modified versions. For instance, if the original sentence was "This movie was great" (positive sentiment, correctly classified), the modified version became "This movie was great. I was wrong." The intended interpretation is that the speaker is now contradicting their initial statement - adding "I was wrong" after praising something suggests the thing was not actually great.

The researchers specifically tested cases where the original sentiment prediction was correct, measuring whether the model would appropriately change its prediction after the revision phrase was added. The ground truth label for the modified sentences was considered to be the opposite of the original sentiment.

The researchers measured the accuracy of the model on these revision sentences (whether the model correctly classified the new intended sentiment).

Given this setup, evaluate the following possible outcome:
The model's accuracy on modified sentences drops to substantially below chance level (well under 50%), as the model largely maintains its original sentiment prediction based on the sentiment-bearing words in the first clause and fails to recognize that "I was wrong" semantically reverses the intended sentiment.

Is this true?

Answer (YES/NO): NO